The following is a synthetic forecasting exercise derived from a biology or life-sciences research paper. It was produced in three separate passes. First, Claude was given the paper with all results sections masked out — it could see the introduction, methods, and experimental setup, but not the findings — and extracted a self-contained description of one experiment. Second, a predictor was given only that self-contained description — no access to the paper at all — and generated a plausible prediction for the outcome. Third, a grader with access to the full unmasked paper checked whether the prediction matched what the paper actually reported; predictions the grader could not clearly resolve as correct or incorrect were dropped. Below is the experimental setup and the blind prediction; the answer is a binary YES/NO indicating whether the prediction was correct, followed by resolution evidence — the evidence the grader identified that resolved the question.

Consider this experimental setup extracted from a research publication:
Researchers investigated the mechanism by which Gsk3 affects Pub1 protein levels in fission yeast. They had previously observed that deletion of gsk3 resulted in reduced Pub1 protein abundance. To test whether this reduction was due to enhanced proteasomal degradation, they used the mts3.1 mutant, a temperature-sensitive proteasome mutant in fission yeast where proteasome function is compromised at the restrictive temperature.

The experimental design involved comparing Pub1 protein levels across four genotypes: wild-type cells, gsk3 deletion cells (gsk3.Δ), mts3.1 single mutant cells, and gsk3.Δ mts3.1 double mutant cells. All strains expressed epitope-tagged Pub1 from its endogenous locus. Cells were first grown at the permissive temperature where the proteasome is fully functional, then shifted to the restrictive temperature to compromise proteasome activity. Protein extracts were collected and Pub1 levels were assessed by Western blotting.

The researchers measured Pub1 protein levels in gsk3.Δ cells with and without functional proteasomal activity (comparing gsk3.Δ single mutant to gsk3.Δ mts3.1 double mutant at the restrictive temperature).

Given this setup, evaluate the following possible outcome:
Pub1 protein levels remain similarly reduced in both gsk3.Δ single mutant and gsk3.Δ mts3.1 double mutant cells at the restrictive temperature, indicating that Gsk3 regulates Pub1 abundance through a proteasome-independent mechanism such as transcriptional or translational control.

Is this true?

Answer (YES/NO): NO